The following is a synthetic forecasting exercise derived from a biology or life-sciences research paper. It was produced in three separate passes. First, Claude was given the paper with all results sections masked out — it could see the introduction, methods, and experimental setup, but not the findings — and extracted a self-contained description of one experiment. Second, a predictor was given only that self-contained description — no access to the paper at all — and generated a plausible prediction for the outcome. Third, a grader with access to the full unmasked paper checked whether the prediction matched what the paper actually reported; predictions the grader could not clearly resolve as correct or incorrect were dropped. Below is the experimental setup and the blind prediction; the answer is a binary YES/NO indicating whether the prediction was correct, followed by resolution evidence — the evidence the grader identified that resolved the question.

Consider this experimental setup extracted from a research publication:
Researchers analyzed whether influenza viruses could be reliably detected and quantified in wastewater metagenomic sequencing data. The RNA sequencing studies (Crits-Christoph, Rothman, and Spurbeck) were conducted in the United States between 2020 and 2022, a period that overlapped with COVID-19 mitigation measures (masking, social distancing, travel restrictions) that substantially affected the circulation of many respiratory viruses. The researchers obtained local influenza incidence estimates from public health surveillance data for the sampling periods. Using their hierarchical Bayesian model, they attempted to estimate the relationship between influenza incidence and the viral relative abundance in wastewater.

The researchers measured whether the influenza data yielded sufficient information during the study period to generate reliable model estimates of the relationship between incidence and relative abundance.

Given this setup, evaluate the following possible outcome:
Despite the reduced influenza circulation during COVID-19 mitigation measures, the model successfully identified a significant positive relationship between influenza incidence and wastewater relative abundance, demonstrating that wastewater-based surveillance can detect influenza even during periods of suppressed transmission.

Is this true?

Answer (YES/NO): NO